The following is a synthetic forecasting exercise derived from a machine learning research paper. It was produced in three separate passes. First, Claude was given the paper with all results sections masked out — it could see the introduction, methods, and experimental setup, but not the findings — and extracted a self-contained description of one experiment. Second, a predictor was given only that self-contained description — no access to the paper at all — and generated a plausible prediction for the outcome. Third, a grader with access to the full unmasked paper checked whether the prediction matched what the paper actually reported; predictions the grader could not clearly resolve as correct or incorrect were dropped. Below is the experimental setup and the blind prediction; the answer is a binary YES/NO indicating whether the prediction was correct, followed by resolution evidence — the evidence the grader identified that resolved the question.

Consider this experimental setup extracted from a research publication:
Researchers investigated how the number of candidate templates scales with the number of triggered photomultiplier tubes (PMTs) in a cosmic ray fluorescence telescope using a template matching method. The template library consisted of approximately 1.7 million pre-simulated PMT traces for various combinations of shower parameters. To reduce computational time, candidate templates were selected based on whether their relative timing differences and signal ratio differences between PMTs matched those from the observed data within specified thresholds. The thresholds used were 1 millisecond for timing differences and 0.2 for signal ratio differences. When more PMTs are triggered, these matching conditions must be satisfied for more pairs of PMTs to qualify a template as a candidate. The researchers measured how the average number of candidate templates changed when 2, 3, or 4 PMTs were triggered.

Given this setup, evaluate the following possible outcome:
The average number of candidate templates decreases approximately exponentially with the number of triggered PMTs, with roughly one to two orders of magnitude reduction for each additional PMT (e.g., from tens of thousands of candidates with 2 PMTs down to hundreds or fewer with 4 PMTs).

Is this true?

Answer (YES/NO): NO